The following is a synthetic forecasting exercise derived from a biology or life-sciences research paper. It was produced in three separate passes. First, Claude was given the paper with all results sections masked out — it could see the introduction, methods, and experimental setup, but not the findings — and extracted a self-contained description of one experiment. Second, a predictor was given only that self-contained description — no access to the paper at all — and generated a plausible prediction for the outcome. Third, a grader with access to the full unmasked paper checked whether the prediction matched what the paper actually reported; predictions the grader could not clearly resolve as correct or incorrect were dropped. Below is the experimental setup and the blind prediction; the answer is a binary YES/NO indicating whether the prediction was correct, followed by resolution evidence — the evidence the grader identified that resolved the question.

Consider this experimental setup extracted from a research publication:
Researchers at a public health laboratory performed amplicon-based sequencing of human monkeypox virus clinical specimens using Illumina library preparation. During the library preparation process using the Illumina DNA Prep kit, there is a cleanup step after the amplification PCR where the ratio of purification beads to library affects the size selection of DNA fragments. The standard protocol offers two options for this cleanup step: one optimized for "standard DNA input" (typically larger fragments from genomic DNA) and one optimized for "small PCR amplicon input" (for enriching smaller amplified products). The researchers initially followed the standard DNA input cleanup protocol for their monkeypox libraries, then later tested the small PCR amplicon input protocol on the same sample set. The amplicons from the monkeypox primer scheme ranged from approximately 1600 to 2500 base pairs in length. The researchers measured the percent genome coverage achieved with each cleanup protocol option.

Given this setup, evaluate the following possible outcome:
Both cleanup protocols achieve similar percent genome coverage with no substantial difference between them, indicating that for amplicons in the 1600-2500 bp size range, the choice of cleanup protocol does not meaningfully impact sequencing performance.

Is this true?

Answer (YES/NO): NO